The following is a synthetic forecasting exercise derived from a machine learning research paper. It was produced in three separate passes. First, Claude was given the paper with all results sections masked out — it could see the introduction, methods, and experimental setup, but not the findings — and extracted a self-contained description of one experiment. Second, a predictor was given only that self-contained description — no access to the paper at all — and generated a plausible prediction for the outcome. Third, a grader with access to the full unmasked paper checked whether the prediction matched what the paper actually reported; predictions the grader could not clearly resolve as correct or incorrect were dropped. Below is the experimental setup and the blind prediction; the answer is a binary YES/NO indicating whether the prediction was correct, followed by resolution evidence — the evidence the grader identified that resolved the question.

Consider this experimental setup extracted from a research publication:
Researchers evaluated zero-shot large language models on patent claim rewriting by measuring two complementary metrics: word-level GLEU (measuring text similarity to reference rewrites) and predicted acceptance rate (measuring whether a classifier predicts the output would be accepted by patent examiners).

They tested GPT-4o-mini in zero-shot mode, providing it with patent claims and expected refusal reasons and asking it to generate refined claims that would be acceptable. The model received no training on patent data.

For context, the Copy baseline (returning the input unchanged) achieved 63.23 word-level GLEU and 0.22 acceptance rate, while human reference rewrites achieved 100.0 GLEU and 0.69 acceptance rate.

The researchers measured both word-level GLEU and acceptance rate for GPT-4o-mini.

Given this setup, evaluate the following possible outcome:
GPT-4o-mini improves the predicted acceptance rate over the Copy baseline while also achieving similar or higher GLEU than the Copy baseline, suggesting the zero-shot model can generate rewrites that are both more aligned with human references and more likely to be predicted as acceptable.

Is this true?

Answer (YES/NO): NO